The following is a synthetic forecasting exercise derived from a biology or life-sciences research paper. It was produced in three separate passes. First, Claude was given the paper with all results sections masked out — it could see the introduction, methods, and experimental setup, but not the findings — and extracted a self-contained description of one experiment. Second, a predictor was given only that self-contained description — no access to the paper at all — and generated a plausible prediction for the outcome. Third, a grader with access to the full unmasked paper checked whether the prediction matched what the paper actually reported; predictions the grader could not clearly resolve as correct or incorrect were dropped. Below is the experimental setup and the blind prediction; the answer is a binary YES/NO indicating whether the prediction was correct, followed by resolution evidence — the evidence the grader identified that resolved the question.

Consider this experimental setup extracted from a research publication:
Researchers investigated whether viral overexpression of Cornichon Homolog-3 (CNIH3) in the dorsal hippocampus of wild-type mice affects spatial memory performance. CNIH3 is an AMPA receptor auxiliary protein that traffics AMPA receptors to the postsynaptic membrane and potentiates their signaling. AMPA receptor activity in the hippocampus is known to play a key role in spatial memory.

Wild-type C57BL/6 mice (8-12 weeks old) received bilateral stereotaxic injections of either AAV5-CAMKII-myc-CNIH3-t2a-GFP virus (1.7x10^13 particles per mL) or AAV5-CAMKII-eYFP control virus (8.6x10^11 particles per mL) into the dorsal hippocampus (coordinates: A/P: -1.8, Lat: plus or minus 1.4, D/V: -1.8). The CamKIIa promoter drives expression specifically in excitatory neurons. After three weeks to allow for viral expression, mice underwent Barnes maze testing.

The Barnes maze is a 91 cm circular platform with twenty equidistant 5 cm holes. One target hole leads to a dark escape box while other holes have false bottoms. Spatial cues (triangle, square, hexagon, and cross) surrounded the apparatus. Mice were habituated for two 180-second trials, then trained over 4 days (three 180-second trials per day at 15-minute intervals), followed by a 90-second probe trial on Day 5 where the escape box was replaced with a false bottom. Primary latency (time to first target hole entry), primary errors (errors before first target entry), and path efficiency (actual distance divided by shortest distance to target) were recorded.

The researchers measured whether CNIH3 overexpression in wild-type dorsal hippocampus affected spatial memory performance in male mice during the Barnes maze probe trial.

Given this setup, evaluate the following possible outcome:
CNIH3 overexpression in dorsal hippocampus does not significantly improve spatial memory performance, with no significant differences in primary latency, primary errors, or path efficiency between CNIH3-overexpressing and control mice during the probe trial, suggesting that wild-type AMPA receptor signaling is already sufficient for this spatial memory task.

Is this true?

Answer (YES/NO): YES